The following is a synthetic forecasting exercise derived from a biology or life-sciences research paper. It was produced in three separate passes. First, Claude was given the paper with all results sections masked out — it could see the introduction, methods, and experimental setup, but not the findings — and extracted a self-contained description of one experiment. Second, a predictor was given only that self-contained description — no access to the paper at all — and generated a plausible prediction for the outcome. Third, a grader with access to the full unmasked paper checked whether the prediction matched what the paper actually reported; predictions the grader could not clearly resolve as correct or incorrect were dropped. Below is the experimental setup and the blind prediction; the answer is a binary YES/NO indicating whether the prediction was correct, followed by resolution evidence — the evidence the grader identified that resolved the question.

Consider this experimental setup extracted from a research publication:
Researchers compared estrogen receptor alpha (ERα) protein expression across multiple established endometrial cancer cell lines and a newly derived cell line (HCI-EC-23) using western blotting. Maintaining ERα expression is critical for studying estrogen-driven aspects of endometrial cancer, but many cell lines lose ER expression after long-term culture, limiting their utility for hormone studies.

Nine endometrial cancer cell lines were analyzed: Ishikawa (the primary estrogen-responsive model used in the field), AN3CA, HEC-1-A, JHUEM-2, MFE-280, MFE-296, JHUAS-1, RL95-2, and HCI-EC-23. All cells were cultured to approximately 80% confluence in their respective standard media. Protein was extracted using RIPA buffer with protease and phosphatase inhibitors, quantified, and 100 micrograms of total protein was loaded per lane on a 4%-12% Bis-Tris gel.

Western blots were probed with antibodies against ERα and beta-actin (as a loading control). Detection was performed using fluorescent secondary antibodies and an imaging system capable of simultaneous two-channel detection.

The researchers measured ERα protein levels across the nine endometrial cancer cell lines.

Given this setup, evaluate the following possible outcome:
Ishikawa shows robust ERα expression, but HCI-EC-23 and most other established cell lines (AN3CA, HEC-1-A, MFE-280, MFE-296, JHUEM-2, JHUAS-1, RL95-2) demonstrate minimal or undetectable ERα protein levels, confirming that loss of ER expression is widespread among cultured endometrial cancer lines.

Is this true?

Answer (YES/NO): NO